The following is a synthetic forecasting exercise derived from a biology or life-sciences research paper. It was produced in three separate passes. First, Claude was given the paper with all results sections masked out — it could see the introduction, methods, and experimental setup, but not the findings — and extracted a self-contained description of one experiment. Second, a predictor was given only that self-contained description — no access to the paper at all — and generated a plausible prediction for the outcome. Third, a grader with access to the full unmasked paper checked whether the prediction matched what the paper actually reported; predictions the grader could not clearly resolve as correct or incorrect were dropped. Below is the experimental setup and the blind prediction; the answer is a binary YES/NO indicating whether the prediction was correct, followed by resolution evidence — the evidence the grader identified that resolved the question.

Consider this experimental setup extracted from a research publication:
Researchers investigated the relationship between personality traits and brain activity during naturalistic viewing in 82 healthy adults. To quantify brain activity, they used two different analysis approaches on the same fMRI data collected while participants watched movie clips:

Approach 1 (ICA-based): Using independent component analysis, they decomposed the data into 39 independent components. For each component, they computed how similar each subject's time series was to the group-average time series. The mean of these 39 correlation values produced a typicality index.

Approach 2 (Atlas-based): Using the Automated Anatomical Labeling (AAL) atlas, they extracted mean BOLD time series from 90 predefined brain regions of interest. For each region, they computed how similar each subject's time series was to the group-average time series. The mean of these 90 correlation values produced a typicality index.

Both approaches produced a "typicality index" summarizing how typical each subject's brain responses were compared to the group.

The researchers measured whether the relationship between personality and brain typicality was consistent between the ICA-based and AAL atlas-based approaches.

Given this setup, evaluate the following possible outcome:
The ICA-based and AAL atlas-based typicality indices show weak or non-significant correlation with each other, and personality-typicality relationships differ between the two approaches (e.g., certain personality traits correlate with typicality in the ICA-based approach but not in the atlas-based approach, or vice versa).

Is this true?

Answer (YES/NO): NO